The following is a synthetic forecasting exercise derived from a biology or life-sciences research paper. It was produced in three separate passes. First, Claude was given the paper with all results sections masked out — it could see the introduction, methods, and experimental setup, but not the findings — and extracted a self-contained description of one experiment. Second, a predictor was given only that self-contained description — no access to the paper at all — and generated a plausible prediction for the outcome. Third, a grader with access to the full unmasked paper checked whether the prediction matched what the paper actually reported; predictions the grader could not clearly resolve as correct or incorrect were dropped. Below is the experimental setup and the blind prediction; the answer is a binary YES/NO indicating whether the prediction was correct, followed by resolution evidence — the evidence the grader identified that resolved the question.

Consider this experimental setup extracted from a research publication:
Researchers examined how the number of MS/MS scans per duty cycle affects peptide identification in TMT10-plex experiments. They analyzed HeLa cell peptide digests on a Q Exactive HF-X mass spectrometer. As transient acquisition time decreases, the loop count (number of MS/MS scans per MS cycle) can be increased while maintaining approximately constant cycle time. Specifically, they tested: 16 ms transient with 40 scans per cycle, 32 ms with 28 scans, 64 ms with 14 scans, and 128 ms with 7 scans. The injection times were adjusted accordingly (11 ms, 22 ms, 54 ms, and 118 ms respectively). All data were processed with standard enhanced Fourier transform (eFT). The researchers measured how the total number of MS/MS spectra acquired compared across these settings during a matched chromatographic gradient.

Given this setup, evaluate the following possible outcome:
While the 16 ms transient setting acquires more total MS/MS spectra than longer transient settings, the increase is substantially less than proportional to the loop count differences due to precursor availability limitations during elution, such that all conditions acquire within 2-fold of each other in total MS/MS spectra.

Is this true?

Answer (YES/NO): NO